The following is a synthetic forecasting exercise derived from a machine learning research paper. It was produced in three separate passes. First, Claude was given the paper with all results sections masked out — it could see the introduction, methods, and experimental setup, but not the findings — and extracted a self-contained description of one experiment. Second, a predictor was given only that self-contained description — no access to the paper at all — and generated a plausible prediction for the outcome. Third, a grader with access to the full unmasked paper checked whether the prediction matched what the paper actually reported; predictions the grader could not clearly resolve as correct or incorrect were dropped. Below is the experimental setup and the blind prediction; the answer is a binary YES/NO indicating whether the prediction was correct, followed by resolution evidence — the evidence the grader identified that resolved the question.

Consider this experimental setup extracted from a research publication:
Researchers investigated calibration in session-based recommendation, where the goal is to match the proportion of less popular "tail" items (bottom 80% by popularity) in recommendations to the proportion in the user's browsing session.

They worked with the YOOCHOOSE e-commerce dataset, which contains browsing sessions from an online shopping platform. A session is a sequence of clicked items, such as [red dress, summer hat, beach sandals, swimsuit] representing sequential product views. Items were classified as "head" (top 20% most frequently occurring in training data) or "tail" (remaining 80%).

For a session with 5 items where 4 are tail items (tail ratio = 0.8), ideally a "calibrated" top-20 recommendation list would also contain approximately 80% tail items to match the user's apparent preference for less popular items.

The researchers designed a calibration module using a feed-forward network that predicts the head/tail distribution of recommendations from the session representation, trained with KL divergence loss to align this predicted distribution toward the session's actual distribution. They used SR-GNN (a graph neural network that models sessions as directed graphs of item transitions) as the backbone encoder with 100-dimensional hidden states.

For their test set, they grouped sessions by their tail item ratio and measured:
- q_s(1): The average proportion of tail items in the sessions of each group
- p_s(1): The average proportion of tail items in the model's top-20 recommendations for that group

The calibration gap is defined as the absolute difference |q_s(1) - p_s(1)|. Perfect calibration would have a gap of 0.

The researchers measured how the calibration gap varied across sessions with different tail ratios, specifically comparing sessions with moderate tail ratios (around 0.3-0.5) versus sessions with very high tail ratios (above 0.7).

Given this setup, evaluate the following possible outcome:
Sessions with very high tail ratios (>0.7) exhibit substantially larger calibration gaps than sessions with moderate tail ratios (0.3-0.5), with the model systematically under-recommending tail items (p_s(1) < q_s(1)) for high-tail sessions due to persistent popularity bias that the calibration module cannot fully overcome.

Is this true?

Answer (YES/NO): YES